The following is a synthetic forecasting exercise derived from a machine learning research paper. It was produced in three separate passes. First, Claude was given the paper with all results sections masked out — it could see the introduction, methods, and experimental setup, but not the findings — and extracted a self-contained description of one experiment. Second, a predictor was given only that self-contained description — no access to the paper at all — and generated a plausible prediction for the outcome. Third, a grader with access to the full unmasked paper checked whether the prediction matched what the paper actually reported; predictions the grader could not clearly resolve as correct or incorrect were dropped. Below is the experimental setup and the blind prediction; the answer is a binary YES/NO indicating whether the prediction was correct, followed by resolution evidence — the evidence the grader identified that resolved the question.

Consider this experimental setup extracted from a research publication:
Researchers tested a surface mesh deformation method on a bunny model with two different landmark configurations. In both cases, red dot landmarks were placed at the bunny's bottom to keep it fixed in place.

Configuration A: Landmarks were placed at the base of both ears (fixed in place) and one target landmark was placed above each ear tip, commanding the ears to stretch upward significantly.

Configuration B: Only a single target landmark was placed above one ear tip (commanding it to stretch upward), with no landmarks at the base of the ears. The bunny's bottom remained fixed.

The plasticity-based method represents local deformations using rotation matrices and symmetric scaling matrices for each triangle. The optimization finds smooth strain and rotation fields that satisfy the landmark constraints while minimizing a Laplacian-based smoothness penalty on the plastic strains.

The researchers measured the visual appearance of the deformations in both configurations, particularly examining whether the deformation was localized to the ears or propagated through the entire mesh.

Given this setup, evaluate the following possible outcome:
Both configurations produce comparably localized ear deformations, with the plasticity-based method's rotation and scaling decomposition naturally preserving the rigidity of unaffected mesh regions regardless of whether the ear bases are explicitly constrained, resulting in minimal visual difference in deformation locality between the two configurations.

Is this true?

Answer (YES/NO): NO